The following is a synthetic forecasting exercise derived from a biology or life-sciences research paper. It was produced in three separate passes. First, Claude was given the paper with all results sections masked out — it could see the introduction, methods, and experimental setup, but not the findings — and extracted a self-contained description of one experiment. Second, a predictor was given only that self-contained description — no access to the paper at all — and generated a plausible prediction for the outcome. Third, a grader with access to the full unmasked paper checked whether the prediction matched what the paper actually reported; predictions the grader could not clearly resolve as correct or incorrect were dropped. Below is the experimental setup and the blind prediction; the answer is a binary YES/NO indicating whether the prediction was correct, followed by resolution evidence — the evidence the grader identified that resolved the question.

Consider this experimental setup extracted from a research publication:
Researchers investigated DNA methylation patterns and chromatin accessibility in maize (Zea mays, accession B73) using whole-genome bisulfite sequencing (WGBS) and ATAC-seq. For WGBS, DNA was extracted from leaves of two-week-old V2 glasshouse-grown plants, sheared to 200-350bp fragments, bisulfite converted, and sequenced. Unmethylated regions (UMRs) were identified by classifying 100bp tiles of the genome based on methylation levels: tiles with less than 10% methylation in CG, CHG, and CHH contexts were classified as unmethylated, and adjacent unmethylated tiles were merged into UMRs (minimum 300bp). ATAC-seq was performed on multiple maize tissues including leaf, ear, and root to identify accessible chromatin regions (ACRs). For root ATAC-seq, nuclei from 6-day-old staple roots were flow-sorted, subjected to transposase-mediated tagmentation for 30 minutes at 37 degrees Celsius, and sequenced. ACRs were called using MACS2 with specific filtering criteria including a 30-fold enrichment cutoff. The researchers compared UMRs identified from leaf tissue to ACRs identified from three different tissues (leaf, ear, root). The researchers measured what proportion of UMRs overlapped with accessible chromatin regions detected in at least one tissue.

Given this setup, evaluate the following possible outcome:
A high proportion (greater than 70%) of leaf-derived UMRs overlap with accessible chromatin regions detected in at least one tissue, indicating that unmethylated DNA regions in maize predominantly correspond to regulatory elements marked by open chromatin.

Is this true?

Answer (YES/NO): NO